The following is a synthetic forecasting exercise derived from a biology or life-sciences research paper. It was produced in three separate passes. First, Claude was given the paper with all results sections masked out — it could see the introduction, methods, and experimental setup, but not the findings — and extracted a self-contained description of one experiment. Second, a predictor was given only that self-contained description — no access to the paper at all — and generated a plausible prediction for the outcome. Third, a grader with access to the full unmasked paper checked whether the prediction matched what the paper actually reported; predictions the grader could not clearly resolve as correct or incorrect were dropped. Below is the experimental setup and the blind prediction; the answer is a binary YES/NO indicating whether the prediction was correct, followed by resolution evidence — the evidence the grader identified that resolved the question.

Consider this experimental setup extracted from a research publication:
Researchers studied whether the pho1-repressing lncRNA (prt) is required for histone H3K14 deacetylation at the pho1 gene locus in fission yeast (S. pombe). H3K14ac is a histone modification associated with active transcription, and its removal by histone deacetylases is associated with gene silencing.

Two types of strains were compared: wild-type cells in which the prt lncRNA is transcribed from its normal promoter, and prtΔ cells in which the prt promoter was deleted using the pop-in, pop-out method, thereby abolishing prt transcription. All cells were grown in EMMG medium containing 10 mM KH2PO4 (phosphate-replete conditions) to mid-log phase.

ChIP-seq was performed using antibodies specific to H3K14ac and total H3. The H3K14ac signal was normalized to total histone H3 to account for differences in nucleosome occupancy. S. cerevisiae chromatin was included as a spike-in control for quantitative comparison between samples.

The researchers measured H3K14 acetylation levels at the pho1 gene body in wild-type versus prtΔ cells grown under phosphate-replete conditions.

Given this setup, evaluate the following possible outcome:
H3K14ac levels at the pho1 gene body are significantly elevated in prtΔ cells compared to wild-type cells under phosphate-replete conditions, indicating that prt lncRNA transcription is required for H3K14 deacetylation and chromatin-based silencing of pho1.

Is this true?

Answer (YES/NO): YES